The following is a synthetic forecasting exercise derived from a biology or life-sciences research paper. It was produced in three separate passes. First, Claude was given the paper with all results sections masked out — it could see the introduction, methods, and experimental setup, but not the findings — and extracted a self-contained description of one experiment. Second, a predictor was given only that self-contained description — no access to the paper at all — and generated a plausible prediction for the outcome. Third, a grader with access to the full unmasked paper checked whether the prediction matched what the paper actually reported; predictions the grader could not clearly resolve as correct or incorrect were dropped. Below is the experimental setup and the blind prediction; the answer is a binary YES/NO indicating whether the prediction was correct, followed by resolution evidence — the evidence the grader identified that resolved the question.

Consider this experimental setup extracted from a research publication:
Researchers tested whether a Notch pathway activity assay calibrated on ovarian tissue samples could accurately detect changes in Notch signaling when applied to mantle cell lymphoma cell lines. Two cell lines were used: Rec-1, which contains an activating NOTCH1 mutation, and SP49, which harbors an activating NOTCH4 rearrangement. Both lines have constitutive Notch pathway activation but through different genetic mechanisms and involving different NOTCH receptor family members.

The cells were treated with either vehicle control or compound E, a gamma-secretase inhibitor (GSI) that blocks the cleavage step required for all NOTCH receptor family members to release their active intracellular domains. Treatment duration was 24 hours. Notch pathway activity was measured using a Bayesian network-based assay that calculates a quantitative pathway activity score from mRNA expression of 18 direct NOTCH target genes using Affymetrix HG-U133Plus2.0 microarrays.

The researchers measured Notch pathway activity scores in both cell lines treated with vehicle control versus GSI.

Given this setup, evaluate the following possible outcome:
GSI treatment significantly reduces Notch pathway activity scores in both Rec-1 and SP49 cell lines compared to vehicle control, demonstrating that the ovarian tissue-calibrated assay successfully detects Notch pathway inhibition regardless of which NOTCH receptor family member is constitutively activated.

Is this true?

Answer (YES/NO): YES